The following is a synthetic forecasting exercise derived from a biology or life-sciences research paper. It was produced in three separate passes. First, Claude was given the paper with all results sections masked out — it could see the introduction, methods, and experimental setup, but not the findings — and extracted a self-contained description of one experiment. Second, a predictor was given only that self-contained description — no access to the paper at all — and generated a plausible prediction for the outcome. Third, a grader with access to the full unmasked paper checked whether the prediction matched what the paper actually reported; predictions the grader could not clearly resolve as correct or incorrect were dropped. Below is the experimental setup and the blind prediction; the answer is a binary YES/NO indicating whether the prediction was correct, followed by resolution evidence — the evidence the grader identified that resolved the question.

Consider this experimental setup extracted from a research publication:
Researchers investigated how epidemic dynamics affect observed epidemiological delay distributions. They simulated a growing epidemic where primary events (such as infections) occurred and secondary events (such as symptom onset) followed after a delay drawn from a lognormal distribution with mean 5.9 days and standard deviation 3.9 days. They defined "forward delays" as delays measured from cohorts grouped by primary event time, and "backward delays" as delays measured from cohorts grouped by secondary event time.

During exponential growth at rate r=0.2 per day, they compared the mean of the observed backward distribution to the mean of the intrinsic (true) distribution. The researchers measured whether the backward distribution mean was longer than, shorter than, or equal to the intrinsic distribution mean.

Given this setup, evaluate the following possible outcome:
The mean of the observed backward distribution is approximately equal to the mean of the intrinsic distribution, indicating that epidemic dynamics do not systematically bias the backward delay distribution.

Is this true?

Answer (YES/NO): NO